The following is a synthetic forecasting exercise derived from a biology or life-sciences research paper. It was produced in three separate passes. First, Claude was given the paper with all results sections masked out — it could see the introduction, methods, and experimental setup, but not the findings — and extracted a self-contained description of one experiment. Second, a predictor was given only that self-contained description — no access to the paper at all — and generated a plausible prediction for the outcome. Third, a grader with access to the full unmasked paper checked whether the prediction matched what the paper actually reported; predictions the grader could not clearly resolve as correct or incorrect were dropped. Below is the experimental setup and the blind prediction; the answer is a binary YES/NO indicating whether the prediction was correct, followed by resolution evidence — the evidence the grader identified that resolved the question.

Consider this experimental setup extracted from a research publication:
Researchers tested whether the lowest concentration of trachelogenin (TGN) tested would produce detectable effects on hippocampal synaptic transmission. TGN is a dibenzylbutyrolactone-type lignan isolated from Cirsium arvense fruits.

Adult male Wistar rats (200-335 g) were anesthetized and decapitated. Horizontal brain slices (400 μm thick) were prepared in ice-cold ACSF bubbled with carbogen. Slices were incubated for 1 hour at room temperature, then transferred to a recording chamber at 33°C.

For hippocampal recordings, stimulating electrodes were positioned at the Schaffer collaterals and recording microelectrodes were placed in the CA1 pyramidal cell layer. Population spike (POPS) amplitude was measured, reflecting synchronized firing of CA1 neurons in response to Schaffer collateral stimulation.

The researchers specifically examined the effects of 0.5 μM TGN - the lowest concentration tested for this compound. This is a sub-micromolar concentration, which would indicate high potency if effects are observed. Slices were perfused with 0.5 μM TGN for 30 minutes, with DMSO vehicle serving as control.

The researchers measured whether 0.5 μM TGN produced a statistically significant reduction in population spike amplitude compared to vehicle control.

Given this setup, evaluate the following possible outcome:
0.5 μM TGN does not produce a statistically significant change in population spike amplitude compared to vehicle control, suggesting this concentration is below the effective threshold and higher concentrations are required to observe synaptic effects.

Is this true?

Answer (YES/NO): YES